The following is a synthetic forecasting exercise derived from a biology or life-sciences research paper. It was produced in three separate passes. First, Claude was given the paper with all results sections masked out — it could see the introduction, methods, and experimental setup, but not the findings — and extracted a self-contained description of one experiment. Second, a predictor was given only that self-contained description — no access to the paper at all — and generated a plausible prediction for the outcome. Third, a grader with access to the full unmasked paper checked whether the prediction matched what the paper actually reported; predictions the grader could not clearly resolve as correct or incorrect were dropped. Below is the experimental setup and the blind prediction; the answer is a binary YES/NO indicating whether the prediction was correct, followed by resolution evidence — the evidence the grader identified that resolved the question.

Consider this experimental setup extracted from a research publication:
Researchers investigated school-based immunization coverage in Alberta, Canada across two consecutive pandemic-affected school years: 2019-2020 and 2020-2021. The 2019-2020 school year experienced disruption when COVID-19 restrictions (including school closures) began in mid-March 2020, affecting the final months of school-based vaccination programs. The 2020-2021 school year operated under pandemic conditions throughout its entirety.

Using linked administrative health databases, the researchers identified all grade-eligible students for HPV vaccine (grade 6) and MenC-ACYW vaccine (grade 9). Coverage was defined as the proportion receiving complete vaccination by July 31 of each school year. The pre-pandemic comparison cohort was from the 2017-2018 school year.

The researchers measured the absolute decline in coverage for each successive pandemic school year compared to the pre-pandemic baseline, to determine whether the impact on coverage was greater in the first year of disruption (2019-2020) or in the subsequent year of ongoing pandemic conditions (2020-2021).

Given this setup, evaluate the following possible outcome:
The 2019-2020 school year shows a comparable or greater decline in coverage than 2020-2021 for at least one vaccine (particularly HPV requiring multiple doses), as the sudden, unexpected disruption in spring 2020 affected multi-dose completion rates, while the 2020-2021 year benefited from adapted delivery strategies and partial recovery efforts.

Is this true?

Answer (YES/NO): YES